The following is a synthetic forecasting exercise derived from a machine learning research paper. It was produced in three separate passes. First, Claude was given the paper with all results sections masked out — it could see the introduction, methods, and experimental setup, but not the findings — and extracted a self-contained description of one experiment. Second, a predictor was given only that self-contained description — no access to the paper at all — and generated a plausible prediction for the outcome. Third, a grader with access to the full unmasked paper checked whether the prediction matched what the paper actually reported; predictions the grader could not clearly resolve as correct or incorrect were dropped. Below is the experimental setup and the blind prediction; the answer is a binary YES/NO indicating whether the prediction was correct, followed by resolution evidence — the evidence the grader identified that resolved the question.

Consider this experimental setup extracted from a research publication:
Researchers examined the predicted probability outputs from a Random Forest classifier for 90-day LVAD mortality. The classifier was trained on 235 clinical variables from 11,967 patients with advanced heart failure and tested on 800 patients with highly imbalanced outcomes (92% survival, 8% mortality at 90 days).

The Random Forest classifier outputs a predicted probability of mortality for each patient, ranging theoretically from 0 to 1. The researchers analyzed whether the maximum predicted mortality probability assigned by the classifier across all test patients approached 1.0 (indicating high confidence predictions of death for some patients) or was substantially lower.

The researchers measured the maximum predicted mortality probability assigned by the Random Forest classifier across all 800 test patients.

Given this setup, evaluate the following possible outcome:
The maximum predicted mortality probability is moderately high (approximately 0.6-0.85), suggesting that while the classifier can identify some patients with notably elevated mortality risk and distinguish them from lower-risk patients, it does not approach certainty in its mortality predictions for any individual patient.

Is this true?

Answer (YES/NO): NO